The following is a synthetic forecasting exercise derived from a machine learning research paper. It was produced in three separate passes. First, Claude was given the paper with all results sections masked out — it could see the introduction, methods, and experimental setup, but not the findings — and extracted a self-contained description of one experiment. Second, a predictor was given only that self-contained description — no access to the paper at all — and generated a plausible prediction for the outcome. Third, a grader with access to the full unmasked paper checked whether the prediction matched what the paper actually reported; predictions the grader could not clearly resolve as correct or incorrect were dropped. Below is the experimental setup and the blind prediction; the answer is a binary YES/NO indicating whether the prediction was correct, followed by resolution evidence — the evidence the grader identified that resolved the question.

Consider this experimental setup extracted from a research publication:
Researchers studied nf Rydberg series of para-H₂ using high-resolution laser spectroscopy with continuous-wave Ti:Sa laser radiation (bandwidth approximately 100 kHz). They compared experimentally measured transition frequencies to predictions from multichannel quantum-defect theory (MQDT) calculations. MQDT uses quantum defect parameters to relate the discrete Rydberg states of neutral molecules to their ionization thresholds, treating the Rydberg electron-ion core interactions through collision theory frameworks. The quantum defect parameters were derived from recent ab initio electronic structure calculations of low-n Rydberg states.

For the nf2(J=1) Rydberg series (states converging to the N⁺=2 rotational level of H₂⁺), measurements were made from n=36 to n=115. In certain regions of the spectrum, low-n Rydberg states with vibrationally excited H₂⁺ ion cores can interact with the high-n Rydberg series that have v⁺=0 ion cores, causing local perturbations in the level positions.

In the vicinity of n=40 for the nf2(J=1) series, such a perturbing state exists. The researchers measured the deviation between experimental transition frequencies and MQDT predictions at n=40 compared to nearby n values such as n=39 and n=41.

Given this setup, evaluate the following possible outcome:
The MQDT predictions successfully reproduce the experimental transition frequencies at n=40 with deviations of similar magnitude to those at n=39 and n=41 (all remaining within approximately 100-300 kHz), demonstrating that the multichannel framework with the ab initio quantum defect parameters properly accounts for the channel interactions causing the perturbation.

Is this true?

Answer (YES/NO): NO